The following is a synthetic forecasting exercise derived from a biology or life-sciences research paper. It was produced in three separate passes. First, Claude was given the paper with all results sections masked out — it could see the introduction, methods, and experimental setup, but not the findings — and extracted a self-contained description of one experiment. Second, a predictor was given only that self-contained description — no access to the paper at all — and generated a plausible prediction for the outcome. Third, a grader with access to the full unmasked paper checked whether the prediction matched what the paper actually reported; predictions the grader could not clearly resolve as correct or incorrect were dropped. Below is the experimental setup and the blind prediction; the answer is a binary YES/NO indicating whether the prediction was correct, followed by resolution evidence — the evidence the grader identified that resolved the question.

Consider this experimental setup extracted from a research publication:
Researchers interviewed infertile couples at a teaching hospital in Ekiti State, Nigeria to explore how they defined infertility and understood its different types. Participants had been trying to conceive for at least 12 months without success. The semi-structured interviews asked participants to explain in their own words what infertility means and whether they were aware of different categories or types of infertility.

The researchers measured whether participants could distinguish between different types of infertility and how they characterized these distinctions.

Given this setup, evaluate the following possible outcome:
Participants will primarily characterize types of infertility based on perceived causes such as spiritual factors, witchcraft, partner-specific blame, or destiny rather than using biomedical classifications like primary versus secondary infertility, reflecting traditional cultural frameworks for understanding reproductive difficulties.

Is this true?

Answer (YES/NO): NO